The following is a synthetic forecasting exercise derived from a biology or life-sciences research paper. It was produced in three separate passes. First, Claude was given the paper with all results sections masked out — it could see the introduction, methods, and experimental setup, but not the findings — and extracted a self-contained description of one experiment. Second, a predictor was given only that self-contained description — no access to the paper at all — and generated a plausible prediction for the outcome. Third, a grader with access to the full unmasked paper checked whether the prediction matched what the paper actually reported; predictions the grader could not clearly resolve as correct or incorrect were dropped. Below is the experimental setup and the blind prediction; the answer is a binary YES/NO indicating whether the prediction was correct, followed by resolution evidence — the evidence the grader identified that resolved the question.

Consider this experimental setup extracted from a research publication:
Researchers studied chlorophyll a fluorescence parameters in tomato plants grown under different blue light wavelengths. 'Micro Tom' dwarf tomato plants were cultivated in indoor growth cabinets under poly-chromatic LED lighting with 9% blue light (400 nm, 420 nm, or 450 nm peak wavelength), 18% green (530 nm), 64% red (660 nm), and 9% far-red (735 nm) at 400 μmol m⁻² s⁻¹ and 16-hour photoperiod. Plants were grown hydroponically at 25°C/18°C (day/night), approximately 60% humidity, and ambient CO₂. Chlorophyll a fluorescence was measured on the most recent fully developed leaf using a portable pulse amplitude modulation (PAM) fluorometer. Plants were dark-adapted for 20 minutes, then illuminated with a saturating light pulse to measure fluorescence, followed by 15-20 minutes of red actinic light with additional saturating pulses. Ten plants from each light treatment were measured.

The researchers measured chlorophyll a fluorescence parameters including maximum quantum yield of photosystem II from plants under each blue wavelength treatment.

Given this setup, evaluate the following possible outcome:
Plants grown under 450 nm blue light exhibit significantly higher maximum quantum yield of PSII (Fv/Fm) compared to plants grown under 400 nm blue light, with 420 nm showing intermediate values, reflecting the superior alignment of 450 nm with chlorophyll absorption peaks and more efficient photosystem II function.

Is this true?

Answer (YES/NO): NO